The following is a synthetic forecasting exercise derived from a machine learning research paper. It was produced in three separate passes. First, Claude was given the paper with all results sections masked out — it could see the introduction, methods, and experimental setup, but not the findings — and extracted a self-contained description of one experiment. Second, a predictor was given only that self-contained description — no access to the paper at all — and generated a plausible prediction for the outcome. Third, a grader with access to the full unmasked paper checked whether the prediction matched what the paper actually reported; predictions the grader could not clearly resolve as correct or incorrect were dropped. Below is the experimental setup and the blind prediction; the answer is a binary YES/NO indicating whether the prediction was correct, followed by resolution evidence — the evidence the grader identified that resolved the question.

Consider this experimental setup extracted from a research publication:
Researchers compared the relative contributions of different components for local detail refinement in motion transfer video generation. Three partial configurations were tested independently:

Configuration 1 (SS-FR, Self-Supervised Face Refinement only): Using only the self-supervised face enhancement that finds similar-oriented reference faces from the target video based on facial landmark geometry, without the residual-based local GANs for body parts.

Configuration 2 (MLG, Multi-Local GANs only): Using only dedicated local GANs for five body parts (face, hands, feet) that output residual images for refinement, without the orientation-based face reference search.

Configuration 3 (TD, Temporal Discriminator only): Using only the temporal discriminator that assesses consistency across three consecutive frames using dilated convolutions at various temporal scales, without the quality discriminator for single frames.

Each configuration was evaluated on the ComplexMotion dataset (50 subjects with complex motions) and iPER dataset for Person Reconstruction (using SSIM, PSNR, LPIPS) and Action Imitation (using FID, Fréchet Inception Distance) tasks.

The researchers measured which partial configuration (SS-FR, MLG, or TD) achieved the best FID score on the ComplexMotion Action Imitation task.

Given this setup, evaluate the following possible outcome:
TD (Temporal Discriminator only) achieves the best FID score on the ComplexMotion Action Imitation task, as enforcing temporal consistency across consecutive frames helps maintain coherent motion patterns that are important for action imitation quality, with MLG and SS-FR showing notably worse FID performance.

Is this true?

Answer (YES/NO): NO